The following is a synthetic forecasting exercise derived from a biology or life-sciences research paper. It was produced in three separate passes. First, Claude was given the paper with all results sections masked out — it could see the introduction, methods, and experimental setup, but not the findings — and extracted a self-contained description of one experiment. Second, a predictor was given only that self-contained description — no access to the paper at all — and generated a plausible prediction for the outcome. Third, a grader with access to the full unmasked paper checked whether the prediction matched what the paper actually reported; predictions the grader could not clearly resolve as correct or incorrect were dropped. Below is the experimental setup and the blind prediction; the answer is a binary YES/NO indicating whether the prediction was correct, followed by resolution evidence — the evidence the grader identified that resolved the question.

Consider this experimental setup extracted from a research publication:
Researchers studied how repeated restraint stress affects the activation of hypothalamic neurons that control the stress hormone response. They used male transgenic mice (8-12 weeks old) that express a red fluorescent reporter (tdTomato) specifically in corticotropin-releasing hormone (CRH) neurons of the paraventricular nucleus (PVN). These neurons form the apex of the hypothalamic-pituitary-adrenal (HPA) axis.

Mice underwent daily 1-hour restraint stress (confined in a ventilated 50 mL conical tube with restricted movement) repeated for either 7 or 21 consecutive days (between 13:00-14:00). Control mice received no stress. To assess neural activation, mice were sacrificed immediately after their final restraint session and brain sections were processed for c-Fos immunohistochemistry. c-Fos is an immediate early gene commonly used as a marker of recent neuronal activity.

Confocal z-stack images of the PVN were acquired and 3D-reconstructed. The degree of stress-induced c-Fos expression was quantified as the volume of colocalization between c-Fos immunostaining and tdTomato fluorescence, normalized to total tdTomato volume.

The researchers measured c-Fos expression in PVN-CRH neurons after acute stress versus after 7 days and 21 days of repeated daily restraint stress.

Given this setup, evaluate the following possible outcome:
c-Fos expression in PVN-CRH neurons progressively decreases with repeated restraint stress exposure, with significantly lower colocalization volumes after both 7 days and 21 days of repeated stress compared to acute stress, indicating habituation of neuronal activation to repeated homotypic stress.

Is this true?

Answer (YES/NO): NO